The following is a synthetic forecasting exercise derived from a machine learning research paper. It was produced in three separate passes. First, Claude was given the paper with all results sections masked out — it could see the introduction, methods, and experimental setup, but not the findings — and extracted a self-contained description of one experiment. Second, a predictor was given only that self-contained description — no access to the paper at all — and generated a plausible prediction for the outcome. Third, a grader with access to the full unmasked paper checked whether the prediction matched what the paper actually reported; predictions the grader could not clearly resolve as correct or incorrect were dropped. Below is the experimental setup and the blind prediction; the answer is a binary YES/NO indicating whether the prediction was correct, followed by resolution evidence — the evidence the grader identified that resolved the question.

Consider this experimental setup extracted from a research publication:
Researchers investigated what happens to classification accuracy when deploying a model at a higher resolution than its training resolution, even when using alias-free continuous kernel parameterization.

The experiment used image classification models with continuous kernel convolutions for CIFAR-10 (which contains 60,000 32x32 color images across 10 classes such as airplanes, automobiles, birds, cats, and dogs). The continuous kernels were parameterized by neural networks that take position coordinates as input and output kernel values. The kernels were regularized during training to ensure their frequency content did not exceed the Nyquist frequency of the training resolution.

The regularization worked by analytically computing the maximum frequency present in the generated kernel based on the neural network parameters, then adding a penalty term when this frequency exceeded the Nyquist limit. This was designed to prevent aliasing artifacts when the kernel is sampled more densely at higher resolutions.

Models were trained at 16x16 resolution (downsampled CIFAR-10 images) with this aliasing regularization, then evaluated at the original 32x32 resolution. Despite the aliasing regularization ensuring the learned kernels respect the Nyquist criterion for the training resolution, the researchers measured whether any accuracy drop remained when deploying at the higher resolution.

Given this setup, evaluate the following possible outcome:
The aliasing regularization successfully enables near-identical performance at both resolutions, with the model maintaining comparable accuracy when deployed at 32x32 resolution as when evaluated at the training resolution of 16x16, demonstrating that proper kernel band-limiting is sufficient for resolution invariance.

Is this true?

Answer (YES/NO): NO